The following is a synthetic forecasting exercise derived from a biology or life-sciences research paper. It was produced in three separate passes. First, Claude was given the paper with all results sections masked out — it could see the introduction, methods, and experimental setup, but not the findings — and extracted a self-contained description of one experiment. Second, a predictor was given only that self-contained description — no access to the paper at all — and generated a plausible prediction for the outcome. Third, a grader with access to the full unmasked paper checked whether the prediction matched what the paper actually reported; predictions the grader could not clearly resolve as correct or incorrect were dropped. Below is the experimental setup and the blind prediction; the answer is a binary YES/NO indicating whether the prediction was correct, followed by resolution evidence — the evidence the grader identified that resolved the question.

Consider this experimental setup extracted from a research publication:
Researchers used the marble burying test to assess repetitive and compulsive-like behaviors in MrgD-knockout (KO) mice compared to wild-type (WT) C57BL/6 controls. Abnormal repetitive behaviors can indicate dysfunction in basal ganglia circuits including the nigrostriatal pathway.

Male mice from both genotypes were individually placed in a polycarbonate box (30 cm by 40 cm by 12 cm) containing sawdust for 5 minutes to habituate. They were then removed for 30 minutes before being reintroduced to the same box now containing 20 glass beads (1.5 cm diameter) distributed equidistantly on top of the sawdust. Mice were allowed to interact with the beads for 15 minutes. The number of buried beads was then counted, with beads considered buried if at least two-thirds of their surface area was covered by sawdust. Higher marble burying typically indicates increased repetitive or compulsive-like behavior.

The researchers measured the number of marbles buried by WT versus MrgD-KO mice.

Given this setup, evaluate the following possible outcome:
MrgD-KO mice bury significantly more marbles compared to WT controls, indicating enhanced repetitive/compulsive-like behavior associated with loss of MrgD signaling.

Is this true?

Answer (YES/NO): YES